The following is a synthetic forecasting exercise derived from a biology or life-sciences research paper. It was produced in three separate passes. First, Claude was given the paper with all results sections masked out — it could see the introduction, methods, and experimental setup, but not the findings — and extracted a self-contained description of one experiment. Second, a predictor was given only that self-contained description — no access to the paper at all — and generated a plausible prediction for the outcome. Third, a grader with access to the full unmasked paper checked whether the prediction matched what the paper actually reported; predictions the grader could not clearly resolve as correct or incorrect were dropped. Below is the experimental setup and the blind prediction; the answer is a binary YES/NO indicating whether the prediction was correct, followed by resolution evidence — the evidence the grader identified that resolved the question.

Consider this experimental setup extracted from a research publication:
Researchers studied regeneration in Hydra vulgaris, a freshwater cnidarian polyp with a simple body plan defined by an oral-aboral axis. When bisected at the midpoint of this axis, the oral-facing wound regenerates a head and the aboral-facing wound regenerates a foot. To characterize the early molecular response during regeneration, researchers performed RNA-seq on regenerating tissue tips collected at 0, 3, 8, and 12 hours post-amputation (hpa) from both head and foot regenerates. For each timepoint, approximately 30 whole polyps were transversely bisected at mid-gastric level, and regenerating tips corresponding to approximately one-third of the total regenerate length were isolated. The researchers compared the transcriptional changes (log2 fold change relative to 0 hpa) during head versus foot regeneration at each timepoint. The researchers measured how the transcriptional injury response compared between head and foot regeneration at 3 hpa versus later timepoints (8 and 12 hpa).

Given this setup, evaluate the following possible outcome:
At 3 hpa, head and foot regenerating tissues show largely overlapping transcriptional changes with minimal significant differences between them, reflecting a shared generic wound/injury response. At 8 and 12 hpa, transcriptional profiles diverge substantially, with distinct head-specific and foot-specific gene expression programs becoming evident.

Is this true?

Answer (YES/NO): YES